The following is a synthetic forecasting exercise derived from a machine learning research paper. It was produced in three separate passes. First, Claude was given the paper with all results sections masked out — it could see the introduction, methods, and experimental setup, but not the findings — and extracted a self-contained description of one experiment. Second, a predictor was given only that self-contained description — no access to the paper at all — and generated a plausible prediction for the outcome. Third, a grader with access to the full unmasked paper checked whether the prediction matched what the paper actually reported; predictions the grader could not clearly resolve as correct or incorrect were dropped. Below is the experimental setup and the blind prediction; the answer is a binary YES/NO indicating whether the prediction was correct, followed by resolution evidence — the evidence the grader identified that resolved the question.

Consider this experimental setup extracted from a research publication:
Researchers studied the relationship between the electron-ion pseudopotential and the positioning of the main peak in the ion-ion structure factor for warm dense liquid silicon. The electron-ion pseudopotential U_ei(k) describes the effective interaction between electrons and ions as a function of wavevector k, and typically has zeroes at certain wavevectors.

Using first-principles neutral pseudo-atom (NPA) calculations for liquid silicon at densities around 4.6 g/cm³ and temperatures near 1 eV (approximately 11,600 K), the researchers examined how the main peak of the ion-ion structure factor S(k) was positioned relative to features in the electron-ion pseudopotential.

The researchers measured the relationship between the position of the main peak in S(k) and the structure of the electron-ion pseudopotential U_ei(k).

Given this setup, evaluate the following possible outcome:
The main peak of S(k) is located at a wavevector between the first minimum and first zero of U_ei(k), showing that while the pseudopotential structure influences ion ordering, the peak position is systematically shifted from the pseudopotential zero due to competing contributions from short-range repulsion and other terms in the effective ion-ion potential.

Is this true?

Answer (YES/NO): NO